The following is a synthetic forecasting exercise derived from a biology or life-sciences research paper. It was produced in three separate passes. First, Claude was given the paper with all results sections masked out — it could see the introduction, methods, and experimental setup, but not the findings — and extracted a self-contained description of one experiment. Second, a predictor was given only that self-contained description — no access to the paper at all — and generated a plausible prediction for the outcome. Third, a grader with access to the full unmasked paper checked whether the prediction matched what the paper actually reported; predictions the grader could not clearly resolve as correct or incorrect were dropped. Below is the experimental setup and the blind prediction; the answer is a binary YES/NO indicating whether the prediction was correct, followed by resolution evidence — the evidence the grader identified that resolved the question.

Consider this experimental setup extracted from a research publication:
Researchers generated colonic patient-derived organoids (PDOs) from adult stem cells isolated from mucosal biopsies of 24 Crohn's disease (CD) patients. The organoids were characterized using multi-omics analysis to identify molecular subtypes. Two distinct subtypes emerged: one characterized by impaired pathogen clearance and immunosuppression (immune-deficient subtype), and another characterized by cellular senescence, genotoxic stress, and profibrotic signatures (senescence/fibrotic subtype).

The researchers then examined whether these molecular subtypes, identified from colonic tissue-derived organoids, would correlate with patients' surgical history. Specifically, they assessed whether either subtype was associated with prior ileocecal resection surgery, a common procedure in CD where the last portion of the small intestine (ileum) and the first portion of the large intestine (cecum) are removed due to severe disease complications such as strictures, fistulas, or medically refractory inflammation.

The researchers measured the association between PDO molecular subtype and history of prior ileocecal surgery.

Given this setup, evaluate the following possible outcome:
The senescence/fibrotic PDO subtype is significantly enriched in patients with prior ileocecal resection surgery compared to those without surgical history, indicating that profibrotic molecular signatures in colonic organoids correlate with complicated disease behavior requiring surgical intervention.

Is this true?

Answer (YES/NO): NO